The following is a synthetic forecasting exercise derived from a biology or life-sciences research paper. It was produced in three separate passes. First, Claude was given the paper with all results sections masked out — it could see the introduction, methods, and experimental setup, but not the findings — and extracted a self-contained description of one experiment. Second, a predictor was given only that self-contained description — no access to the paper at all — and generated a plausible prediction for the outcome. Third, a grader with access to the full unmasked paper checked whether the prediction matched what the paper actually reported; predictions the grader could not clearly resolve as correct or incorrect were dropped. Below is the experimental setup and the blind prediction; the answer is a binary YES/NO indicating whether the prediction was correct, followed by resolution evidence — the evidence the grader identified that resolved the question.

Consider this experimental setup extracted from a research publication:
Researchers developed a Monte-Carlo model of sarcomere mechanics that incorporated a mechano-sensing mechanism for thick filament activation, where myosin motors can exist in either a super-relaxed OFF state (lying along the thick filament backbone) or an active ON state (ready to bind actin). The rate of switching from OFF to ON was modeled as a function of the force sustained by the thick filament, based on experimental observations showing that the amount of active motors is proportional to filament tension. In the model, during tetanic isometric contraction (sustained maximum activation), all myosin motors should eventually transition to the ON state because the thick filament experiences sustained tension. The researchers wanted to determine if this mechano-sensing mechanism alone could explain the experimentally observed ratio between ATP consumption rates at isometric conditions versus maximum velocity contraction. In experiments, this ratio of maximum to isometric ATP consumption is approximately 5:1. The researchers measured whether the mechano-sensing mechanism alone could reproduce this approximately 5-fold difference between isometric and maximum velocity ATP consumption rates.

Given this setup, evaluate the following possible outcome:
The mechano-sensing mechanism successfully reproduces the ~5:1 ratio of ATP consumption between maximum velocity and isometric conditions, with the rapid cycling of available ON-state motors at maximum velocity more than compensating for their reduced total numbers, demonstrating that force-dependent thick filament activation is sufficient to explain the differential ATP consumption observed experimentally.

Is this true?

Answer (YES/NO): NO